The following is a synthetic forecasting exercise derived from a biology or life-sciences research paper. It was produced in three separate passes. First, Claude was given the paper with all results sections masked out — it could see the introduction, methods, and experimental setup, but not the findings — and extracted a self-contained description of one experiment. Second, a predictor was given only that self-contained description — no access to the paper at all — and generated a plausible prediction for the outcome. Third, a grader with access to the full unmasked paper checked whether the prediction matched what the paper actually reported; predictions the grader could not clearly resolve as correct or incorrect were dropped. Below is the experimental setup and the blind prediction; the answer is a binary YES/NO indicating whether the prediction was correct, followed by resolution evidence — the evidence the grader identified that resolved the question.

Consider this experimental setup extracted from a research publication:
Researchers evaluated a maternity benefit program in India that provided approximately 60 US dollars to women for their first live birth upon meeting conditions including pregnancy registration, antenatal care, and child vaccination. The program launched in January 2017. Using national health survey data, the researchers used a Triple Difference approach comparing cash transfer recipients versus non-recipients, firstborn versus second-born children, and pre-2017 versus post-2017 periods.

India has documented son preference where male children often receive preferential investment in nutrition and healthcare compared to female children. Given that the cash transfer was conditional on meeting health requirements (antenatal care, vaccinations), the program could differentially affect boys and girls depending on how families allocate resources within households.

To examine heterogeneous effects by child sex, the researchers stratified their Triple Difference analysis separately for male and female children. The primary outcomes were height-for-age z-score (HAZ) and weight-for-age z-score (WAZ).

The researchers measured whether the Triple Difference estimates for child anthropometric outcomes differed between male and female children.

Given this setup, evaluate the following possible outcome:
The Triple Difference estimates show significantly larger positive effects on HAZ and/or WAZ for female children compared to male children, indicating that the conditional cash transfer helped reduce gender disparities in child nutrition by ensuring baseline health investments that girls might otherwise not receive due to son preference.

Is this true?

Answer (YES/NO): NO